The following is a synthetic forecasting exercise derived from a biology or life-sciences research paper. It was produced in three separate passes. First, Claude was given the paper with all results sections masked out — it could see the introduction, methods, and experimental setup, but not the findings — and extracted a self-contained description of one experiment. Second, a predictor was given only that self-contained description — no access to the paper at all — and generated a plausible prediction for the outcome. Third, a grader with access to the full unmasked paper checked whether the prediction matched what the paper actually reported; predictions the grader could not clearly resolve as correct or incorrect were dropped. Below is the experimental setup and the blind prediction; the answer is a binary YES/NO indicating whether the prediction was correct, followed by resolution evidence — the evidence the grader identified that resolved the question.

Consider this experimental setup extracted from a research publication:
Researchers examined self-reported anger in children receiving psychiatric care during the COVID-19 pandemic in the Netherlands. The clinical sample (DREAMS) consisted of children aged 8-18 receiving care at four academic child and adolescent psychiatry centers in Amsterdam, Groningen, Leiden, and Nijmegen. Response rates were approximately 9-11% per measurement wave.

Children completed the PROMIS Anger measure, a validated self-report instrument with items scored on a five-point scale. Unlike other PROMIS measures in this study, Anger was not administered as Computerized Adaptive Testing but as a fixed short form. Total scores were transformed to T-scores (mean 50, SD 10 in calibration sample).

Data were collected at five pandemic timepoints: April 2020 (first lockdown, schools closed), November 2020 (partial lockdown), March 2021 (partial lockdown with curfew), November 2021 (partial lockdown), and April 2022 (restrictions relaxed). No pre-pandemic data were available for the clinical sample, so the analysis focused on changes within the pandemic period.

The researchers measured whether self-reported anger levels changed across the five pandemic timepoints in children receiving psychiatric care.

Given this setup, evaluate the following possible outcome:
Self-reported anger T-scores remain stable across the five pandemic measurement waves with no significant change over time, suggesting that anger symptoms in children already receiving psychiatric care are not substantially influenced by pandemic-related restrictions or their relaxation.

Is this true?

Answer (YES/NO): NO